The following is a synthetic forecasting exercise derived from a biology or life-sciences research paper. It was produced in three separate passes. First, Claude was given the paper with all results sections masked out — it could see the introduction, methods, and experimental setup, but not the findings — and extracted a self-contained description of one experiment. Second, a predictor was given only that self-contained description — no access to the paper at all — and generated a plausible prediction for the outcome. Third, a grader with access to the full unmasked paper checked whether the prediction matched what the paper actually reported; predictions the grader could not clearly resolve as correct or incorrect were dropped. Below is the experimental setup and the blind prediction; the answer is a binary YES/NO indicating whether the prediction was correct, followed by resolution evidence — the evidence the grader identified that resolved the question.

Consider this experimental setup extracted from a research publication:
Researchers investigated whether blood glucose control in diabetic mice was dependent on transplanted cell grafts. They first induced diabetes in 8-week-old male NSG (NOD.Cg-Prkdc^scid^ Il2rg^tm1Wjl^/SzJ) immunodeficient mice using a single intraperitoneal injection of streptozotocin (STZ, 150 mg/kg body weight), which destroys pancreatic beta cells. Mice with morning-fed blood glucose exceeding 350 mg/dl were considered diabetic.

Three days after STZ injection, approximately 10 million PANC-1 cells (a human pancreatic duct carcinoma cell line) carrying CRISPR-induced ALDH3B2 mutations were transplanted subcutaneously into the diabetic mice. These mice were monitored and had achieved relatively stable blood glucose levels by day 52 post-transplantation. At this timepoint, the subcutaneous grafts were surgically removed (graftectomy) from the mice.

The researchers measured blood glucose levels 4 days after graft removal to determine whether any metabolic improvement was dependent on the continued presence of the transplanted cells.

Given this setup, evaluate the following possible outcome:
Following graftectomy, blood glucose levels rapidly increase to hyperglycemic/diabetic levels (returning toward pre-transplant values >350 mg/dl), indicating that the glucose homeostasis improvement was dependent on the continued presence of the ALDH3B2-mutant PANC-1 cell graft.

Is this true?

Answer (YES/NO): YES